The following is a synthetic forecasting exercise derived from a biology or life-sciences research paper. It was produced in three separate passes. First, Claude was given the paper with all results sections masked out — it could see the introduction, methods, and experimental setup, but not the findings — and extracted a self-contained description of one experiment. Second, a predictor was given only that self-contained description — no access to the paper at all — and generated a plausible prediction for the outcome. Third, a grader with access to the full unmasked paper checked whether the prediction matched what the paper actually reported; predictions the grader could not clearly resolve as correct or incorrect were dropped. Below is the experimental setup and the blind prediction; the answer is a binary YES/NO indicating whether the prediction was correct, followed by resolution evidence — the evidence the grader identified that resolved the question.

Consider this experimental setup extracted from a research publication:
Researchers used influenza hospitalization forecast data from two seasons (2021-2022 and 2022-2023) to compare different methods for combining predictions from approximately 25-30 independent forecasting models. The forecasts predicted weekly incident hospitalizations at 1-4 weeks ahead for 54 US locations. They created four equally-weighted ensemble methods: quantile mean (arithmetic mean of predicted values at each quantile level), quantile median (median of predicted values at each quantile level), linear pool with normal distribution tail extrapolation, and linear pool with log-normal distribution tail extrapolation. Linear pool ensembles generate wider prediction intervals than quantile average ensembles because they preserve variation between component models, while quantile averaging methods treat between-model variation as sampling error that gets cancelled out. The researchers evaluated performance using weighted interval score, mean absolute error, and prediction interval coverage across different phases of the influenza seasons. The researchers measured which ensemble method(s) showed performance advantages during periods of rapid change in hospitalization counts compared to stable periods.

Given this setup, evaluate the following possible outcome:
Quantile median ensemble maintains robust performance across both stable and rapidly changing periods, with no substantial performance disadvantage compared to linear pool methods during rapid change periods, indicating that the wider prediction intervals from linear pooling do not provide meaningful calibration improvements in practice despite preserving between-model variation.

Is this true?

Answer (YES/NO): NO